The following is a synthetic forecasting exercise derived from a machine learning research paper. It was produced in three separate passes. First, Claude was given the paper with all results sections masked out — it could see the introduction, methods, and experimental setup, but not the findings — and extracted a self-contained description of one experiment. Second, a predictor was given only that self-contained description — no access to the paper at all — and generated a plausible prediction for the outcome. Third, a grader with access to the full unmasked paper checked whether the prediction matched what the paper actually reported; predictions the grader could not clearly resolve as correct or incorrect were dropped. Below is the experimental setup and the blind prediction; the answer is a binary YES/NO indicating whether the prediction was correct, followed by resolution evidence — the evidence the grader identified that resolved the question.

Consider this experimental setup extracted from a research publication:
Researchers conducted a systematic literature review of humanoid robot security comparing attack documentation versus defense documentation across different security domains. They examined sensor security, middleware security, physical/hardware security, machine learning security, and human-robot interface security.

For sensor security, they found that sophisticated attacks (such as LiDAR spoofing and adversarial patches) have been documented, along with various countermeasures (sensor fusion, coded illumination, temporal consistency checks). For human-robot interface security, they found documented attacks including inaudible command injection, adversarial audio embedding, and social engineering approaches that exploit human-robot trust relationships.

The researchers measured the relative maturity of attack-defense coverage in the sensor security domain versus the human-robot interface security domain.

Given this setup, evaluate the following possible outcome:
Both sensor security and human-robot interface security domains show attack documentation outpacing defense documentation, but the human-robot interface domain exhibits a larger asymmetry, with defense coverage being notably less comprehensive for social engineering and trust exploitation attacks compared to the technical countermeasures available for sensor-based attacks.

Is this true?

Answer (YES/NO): NO